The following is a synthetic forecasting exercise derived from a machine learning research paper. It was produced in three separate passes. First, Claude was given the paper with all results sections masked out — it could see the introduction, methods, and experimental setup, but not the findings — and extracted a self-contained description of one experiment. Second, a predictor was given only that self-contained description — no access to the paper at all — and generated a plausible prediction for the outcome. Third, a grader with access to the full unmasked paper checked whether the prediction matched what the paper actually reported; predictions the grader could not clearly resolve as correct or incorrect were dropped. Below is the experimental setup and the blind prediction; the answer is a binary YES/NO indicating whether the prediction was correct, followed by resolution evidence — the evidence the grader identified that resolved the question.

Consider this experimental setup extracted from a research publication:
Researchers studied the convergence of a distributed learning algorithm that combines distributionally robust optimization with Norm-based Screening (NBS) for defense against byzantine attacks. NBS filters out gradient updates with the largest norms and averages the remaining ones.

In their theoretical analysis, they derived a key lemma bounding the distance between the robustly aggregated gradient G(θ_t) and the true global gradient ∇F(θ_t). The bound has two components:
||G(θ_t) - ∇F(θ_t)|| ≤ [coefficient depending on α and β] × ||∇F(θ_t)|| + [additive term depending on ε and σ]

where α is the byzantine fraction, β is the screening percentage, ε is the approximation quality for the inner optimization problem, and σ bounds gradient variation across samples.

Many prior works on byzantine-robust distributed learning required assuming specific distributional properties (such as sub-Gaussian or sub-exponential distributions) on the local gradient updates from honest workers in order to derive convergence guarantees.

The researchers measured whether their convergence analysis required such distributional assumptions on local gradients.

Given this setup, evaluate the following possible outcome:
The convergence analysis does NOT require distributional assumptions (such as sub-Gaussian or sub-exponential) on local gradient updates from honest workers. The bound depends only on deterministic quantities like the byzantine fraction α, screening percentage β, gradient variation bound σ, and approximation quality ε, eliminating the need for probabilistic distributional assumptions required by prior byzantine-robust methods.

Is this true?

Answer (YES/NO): YES